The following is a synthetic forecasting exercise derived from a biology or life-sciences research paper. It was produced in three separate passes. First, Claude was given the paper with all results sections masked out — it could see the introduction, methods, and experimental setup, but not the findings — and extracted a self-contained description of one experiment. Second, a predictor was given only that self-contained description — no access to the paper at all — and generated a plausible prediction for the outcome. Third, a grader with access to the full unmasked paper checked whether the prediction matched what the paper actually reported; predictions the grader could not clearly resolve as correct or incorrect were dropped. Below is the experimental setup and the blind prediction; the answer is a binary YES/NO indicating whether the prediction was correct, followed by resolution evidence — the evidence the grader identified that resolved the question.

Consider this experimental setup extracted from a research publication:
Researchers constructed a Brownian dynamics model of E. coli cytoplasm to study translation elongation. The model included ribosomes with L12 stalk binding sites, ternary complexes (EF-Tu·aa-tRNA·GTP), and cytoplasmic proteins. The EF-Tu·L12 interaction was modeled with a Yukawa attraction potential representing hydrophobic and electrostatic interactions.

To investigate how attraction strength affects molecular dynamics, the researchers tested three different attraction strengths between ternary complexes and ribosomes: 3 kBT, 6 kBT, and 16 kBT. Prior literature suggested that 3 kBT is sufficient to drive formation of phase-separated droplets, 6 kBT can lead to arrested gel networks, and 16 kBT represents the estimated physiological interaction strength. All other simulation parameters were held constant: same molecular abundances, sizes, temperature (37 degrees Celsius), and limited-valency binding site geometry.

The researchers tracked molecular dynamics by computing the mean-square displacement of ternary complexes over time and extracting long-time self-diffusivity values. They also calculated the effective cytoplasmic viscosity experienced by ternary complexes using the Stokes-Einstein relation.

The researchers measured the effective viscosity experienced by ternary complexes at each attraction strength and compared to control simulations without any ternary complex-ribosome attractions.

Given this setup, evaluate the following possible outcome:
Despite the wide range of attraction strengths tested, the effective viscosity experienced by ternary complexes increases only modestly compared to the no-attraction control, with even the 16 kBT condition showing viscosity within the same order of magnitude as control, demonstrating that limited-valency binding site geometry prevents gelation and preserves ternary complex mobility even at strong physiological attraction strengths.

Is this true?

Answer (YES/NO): YES